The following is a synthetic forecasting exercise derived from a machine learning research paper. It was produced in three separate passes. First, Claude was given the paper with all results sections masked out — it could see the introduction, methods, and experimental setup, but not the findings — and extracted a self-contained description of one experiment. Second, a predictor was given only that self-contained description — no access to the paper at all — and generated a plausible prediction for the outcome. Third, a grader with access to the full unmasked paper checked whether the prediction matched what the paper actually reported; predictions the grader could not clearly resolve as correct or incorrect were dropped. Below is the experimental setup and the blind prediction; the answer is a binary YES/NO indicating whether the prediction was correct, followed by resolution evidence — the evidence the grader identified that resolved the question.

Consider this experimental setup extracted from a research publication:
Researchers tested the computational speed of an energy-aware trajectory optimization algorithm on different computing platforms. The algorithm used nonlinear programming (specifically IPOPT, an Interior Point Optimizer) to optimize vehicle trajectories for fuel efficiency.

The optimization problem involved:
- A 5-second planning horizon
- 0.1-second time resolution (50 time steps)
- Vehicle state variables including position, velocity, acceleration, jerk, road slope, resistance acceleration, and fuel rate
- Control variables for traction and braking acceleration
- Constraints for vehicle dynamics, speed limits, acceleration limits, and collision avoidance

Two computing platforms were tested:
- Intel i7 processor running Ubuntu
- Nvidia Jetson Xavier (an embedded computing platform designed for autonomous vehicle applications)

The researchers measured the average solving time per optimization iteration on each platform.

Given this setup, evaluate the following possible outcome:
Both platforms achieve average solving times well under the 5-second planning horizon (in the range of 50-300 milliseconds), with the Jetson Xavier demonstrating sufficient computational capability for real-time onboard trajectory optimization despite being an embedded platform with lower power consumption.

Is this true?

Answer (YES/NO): NO